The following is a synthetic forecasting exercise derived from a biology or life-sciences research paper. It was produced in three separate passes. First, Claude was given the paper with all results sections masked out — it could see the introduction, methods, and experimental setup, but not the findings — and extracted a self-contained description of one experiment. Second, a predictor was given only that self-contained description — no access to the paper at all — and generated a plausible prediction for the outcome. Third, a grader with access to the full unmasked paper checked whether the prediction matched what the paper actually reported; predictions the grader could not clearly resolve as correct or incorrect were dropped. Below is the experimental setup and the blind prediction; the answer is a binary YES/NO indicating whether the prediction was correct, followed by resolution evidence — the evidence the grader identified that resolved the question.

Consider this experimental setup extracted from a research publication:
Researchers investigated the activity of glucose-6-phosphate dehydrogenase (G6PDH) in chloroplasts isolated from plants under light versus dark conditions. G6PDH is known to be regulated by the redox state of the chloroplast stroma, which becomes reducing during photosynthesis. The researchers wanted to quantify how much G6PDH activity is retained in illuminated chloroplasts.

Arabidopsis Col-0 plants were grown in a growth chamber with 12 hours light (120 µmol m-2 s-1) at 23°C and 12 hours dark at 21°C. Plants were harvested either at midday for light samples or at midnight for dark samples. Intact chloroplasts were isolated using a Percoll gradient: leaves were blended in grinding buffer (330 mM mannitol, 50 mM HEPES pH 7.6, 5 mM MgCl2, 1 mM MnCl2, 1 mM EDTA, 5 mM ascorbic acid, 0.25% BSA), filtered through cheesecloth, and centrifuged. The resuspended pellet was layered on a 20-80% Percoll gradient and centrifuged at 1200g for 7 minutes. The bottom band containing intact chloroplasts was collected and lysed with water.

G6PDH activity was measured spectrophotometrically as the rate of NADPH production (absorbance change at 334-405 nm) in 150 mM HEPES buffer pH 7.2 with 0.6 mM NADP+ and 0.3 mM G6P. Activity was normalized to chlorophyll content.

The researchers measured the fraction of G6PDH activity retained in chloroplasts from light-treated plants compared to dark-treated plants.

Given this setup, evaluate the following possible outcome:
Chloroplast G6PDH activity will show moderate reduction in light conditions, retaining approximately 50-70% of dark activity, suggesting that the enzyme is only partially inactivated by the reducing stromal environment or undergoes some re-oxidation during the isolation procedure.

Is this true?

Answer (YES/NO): YES